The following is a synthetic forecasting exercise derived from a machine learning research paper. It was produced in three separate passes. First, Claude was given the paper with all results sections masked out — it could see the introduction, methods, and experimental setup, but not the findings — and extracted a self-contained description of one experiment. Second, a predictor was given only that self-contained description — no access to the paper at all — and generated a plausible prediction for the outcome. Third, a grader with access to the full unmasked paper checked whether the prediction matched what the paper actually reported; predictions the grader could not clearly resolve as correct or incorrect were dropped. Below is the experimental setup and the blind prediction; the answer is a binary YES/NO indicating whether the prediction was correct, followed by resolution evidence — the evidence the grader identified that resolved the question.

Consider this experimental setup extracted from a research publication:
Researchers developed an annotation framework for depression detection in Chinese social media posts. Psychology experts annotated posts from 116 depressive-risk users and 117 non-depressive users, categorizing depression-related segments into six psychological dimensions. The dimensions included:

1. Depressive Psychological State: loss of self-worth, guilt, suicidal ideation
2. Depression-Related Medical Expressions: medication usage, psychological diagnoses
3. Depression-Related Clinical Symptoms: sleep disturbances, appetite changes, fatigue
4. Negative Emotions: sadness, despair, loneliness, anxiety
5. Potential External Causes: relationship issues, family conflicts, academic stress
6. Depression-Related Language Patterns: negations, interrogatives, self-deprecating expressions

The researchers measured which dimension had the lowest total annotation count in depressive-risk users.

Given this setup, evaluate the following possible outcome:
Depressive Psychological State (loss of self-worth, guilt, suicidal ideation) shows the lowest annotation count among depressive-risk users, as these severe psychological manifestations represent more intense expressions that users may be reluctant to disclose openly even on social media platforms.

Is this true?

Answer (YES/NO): NO